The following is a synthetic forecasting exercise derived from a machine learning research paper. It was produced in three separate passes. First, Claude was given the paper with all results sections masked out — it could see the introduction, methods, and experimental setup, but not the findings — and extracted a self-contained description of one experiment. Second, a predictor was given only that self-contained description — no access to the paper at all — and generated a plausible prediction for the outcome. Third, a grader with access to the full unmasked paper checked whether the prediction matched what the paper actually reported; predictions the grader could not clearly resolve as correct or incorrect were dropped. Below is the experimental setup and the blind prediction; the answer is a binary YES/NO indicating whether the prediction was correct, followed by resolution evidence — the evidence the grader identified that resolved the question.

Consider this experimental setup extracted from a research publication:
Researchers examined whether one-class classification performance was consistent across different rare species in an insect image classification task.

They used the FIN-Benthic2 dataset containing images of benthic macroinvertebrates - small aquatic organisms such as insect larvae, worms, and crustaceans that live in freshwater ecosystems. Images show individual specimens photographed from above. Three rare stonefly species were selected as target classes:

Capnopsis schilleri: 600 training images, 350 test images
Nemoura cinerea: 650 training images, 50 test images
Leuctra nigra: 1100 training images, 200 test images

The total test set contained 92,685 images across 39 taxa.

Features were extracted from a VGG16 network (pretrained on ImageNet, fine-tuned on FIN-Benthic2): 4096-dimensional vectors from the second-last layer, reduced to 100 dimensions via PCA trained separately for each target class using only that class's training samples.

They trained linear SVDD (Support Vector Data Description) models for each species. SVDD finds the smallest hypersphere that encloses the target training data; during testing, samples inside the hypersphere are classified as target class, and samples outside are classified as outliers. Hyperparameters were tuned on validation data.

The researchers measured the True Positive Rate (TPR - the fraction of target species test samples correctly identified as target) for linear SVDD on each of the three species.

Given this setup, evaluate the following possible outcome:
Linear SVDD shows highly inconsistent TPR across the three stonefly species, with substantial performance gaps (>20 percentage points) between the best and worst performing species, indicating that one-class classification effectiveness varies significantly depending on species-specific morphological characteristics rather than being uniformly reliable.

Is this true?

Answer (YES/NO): YES